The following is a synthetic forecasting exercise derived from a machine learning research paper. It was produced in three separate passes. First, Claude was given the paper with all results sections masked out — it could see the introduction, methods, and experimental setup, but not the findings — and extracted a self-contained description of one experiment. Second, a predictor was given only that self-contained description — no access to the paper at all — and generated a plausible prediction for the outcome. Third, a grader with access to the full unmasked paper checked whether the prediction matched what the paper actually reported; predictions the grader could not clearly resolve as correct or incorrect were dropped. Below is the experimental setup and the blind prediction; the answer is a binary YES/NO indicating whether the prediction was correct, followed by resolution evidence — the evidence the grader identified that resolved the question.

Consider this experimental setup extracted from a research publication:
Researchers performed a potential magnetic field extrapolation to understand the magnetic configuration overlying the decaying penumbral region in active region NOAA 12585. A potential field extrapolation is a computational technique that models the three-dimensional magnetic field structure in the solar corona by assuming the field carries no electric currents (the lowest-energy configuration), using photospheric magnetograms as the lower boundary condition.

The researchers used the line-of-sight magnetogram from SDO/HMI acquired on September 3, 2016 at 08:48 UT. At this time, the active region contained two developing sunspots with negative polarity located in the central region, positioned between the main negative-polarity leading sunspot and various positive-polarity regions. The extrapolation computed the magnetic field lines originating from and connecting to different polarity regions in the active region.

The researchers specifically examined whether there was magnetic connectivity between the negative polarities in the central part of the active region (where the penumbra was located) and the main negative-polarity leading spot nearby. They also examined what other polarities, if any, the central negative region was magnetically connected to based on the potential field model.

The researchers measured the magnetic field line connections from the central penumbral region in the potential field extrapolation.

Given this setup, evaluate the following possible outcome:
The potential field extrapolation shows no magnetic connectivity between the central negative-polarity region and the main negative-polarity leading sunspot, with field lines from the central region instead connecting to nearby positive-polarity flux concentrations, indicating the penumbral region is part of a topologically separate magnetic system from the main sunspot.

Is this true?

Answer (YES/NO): YES